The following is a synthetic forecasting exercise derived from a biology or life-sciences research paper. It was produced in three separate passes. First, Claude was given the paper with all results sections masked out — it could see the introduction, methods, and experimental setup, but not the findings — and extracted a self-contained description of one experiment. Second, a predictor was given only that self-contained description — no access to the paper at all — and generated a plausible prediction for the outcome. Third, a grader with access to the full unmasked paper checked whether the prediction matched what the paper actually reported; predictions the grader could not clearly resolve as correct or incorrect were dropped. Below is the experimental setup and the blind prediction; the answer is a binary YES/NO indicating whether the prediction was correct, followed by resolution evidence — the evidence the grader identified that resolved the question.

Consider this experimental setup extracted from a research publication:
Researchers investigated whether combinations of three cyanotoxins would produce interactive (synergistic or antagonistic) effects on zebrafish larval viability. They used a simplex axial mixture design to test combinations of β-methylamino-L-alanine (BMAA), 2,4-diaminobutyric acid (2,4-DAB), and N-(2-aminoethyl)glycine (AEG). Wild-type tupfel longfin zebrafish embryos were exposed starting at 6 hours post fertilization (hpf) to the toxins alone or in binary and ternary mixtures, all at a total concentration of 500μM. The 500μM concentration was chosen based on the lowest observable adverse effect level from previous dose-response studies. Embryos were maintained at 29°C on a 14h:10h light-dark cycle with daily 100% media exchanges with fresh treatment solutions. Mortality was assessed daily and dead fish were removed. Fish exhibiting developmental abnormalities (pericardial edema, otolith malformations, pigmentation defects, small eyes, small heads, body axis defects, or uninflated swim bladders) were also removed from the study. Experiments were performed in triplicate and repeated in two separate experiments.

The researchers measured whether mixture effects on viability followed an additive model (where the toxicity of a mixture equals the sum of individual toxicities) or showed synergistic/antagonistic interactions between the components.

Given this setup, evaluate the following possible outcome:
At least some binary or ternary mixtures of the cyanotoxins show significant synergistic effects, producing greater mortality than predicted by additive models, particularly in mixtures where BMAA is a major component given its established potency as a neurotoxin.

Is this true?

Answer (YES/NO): NO